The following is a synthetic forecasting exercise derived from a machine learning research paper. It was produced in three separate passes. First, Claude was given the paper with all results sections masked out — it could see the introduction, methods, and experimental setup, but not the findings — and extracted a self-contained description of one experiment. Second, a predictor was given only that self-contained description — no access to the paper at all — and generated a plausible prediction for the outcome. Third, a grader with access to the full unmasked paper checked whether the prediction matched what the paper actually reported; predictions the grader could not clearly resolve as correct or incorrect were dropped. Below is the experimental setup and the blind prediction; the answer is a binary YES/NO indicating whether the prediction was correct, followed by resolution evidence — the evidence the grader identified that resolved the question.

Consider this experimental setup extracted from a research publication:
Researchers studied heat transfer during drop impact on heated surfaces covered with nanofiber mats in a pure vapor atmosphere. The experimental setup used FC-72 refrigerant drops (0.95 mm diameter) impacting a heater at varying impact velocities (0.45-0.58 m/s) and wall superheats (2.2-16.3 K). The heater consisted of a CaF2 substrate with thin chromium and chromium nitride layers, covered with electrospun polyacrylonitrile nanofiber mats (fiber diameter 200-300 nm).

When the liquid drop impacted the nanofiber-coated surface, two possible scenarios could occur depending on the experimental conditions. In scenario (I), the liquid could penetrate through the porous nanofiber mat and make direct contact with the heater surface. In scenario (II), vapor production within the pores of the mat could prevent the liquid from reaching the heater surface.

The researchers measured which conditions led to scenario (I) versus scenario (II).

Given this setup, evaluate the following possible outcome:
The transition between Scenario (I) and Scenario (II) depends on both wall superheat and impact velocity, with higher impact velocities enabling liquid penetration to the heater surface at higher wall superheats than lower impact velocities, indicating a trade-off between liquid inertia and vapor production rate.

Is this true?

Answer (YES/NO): YES